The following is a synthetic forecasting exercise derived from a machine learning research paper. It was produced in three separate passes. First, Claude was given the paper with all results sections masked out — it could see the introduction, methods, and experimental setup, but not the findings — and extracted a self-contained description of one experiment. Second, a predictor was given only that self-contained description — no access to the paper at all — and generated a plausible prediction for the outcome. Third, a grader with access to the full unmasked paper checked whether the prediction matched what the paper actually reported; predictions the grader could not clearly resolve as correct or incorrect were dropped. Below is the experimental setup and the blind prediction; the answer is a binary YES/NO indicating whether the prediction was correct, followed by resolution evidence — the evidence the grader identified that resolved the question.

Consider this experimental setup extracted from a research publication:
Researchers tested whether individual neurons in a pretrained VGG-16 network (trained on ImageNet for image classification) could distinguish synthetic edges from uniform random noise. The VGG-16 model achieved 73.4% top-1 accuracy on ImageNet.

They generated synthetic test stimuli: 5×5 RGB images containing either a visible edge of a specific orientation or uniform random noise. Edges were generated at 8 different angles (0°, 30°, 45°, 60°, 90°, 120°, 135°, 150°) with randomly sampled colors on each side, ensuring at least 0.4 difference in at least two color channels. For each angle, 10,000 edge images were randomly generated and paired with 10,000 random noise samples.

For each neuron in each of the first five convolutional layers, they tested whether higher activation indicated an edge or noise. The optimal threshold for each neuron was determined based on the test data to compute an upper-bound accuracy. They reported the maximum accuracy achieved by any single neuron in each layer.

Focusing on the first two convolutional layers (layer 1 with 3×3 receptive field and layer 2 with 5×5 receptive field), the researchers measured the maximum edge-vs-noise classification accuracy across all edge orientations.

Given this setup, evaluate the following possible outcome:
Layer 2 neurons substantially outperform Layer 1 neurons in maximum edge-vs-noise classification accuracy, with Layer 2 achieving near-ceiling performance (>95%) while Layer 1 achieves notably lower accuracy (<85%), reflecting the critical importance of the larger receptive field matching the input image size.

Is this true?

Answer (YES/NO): NO